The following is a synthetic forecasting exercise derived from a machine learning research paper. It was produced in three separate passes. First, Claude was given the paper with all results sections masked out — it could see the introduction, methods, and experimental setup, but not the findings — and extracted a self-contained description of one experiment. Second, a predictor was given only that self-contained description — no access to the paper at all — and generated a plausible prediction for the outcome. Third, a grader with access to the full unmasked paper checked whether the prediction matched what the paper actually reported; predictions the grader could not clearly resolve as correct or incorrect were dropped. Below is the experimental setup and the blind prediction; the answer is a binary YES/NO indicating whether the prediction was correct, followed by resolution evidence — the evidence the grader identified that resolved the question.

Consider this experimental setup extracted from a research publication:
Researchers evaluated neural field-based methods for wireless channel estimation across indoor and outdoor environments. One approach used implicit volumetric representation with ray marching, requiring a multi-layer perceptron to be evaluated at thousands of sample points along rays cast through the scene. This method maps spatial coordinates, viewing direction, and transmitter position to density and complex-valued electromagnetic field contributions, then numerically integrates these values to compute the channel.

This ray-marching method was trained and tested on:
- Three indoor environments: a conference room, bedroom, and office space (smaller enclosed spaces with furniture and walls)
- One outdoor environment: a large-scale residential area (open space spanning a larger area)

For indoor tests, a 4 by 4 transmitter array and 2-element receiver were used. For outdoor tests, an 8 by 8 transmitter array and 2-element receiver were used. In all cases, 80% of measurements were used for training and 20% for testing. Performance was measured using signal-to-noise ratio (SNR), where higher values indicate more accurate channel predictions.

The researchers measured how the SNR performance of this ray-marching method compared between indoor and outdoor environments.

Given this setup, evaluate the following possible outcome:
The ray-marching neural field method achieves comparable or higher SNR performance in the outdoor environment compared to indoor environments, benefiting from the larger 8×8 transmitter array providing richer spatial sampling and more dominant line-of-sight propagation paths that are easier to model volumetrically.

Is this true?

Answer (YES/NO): NO